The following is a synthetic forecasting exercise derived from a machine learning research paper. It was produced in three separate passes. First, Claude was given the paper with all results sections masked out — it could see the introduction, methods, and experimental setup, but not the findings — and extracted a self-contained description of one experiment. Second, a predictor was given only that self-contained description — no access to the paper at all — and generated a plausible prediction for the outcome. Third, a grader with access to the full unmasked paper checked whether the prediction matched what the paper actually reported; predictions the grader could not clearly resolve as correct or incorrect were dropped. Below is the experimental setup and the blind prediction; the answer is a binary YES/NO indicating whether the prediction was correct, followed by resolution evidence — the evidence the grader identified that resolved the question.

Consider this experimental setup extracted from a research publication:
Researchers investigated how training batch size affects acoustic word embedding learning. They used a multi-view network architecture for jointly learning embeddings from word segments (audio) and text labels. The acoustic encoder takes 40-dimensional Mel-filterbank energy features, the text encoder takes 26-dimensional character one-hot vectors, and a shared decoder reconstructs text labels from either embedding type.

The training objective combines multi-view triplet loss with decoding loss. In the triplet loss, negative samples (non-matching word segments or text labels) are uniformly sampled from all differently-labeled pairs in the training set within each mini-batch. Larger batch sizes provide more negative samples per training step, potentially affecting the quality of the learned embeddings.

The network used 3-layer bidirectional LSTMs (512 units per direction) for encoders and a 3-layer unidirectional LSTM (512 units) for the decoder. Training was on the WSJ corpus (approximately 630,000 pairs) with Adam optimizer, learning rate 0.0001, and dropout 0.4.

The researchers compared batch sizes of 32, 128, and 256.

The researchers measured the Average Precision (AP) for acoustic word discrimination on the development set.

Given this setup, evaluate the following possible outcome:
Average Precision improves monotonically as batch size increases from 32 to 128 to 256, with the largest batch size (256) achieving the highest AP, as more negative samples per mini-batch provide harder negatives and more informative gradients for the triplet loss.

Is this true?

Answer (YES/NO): YES